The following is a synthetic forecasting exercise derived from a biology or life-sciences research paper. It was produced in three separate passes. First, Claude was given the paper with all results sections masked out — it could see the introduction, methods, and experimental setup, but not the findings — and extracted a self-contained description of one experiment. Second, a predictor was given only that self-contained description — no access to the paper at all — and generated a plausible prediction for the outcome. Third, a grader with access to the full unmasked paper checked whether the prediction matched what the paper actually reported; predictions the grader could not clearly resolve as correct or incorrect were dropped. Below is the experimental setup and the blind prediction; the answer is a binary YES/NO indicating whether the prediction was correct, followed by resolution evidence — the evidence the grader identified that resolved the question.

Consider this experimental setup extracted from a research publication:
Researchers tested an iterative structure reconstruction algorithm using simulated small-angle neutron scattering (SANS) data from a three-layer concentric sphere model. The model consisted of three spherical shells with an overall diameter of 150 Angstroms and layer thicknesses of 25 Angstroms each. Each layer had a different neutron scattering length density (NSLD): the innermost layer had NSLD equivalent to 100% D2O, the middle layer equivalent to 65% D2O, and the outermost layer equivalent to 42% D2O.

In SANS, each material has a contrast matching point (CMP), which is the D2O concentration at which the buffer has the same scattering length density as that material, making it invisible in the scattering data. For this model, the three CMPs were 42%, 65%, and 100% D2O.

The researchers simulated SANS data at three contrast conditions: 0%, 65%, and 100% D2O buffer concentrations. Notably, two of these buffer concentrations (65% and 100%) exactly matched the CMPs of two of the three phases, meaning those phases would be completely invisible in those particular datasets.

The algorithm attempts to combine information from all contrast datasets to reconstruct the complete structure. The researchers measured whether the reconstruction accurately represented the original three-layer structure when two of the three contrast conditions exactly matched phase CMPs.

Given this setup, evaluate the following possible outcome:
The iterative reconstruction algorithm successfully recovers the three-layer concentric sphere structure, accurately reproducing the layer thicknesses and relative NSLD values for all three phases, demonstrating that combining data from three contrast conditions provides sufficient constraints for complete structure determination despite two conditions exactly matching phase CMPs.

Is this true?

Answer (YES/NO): NO